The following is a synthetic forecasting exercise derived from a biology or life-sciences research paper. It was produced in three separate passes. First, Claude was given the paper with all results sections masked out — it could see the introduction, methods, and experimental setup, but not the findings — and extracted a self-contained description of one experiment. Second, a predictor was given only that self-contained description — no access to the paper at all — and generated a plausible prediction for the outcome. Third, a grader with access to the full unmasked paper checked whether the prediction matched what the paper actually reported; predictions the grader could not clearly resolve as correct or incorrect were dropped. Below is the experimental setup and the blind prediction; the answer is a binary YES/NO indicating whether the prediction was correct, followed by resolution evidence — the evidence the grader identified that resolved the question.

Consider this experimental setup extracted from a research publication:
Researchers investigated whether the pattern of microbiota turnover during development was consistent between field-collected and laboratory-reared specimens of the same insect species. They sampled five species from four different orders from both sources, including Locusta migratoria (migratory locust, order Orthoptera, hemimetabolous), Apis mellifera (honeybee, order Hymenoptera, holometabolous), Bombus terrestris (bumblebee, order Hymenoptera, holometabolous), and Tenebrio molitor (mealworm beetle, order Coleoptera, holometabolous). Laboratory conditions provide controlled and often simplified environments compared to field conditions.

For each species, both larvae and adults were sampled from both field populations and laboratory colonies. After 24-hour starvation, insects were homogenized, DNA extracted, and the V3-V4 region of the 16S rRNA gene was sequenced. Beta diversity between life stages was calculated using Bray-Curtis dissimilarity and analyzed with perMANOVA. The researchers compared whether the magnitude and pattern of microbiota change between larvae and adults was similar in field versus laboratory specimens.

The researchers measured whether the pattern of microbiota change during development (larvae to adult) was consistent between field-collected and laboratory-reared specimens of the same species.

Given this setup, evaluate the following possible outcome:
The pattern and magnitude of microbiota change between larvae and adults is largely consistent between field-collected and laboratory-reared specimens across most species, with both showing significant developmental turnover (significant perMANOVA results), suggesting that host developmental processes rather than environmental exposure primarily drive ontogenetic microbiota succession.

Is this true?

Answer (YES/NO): YES